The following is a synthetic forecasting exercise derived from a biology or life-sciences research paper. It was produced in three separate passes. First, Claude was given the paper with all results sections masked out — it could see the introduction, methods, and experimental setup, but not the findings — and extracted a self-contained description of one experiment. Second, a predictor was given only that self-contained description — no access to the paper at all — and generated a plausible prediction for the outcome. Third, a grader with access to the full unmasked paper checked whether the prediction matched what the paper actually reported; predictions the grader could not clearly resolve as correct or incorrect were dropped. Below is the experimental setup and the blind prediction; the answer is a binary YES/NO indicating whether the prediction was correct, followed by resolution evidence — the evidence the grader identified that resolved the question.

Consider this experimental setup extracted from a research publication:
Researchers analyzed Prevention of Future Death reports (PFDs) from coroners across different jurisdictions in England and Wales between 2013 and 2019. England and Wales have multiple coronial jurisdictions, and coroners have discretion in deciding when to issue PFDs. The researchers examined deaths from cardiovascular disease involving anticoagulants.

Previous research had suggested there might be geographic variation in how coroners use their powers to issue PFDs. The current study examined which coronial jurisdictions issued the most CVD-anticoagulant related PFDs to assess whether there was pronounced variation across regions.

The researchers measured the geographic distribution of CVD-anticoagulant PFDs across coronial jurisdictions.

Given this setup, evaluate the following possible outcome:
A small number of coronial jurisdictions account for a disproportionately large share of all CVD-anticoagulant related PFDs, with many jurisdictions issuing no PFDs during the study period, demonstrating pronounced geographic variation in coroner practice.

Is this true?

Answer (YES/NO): YES